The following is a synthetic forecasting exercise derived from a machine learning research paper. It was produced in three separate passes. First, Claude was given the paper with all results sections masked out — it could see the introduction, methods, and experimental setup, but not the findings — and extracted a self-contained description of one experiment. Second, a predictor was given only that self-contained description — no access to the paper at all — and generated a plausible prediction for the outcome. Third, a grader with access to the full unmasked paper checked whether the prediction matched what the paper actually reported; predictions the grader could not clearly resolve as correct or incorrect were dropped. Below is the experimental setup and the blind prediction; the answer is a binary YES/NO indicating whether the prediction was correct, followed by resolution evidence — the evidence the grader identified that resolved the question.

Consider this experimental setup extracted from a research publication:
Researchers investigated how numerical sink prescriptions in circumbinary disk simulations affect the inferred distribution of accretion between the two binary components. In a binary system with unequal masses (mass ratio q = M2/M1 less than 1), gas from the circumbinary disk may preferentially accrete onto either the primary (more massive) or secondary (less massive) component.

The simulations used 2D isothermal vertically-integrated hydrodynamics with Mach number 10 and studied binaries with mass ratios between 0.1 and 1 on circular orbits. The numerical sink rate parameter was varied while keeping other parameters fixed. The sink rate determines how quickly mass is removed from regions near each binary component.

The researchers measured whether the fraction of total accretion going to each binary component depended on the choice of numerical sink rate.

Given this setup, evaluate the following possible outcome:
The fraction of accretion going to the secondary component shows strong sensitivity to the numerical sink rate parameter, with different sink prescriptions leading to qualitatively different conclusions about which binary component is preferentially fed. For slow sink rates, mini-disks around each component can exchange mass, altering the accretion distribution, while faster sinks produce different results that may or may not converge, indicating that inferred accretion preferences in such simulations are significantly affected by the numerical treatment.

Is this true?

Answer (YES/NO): NO